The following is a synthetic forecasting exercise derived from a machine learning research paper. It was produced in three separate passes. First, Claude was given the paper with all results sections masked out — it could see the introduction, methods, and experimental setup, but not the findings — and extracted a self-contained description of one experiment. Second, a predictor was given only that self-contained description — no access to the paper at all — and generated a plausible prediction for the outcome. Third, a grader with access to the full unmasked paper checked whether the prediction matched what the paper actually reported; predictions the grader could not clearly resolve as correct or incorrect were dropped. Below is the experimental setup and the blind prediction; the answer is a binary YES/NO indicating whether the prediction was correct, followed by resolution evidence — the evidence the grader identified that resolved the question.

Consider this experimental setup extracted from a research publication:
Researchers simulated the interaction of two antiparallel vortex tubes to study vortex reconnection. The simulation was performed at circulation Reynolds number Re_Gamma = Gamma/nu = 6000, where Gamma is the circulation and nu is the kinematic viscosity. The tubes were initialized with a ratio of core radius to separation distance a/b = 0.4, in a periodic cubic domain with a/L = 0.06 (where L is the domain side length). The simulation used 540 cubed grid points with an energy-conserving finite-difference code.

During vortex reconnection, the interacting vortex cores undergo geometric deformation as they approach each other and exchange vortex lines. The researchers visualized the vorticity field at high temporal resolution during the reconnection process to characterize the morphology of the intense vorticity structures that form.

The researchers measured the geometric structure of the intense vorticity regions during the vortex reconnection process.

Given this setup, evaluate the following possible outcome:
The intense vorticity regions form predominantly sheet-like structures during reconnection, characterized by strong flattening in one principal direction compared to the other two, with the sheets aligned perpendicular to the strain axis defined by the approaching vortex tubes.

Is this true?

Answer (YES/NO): NO